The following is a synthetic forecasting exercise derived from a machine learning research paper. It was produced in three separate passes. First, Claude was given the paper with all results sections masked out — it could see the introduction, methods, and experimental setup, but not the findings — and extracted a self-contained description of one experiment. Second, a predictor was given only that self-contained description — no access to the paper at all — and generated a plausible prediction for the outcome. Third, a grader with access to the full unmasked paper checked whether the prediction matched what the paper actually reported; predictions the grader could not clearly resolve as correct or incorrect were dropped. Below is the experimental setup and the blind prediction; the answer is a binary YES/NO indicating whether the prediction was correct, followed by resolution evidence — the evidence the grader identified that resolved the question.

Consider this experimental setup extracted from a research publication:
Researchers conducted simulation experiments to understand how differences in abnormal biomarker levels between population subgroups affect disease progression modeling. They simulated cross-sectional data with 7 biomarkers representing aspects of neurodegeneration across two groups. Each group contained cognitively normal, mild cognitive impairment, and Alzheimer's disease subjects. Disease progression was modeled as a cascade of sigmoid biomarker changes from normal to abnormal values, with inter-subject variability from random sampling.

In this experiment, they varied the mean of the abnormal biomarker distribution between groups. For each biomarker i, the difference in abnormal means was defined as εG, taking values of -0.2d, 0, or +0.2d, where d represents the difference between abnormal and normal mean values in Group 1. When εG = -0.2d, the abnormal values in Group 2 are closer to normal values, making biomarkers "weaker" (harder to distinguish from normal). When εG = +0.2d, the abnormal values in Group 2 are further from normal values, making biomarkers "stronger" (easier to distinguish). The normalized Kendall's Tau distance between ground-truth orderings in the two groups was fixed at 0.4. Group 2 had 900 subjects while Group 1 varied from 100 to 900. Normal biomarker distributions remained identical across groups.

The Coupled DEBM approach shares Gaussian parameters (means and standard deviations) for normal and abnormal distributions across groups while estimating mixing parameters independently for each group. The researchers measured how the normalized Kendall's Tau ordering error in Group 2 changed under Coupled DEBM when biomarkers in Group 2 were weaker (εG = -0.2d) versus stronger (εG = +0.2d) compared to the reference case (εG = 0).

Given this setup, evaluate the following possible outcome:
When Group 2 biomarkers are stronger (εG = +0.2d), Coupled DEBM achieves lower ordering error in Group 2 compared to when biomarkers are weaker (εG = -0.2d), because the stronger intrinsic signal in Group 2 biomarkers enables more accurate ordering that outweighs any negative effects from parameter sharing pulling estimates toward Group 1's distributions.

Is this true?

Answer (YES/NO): YES